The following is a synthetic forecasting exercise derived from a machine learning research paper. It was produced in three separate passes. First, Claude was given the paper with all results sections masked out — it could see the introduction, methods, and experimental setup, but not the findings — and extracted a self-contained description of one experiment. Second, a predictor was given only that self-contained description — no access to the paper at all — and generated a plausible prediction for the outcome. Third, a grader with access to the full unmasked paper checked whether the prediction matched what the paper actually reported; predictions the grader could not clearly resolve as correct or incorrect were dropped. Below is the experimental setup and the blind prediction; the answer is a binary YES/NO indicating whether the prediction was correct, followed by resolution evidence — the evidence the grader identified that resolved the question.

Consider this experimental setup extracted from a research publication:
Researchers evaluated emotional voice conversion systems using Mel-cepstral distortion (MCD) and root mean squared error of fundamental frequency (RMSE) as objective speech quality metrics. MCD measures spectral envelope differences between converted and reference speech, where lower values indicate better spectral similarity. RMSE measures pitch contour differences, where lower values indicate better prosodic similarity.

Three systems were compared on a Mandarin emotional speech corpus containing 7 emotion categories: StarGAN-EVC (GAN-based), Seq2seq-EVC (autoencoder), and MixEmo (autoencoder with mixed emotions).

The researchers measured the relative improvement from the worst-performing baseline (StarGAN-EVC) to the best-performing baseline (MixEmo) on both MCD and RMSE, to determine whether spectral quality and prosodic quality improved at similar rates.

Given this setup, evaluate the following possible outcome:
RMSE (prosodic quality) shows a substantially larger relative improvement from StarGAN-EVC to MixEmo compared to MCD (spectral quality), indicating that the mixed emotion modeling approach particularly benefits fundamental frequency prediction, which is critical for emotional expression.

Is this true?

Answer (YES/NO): NO